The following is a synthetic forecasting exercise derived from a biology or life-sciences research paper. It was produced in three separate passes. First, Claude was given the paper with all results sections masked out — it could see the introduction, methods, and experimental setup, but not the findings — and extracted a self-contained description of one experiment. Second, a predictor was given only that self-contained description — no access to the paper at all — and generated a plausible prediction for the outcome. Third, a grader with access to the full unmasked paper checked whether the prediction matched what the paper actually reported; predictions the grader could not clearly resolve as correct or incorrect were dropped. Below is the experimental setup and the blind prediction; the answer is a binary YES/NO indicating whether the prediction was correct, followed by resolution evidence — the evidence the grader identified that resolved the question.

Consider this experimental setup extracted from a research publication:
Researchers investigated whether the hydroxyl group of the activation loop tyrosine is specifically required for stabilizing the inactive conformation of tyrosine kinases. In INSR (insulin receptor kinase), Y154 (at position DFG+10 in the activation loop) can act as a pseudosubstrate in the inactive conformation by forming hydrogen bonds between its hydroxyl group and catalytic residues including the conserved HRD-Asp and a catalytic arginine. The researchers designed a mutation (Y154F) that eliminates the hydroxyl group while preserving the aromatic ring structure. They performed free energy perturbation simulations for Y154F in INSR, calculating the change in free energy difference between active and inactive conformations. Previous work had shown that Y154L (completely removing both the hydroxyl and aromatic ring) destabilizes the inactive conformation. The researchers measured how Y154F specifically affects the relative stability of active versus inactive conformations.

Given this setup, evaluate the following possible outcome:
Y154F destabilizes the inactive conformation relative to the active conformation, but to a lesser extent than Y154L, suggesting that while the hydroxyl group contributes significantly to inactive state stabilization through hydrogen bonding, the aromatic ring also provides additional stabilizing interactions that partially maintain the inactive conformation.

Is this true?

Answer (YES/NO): NO